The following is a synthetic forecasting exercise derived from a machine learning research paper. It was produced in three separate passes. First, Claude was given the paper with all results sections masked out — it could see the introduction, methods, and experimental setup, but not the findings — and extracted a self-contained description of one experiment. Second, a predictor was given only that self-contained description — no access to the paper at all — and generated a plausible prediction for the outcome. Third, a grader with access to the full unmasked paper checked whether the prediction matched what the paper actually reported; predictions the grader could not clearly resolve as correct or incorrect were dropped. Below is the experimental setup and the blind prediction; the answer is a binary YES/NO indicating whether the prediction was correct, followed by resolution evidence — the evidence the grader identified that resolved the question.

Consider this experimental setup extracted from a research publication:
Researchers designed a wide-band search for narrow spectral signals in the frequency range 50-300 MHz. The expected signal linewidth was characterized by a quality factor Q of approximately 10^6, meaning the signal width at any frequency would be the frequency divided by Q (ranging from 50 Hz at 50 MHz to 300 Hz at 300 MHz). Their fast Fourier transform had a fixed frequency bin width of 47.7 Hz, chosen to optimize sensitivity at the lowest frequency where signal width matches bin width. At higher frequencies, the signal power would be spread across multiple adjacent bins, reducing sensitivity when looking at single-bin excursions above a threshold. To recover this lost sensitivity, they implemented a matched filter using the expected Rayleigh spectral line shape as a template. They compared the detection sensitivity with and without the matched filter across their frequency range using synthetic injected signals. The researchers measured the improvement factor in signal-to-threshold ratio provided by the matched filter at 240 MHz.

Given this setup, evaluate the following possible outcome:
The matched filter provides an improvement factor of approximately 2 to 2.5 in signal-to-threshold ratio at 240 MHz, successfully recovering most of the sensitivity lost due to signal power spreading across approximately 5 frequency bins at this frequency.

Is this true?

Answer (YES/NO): NO